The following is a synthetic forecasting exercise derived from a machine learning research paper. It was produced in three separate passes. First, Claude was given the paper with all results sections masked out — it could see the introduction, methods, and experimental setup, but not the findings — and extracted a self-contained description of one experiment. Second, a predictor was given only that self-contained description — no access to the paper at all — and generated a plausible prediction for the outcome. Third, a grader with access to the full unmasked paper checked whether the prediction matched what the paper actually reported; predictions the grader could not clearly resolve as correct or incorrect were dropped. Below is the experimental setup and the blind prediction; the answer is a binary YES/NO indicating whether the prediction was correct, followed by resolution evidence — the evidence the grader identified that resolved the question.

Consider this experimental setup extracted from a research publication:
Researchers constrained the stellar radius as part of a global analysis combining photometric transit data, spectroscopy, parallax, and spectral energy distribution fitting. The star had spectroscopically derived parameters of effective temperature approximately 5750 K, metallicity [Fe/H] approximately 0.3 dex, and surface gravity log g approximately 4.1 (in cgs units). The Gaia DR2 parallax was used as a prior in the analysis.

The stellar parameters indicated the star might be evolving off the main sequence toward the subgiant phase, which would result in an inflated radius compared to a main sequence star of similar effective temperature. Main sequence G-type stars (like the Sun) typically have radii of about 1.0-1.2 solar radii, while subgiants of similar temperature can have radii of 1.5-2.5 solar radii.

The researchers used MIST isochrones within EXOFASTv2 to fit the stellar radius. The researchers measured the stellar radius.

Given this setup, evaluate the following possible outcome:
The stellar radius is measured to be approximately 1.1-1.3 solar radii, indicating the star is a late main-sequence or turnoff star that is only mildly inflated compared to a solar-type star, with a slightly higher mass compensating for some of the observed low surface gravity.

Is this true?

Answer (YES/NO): NO